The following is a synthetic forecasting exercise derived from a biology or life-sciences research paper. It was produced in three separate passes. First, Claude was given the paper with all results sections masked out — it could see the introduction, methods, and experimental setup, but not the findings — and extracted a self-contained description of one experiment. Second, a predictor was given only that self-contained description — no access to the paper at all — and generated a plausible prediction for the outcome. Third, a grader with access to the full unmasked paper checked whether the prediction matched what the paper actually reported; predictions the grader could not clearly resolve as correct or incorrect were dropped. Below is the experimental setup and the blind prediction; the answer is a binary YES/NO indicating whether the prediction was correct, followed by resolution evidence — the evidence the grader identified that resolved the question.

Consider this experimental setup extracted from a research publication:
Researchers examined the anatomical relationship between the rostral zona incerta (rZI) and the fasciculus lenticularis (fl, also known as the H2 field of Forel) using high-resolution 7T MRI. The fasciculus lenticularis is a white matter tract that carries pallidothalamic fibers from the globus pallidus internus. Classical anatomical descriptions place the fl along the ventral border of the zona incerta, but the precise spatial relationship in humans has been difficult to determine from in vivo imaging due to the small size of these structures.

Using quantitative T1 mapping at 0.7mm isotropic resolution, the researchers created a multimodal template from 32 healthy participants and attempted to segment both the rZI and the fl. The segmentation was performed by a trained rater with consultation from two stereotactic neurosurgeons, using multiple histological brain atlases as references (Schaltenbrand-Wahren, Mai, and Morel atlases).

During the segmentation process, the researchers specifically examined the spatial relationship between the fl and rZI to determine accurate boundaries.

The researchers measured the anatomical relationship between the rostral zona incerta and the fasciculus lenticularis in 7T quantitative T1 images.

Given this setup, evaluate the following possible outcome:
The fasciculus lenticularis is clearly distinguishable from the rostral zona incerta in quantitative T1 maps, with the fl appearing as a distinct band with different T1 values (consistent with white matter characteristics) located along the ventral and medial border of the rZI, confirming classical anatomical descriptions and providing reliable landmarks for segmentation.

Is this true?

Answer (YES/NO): NO